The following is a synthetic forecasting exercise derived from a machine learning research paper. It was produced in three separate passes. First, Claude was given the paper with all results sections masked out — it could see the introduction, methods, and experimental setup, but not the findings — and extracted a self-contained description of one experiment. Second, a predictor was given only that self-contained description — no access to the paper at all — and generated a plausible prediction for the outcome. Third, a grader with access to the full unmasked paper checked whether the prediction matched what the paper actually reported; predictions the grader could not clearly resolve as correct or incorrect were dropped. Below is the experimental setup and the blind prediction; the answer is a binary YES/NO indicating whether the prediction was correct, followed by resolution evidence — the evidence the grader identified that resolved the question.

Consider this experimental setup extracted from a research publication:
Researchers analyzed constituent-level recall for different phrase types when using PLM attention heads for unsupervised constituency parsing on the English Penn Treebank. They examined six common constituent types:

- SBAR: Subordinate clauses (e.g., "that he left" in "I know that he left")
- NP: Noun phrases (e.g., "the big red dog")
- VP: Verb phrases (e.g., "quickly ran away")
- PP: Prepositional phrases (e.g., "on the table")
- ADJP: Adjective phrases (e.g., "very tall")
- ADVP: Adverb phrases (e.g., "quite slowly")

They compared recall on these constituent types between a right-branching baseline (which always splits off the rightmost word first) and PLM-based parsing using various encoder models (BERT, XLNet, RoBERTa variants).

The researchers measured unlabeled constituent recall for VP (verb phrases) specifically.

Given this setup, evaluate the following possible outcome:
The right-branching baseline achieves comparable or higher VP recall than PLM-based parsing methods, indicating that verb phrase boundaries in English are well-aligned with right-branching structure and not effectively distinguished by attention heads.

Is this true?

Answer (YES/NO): YES